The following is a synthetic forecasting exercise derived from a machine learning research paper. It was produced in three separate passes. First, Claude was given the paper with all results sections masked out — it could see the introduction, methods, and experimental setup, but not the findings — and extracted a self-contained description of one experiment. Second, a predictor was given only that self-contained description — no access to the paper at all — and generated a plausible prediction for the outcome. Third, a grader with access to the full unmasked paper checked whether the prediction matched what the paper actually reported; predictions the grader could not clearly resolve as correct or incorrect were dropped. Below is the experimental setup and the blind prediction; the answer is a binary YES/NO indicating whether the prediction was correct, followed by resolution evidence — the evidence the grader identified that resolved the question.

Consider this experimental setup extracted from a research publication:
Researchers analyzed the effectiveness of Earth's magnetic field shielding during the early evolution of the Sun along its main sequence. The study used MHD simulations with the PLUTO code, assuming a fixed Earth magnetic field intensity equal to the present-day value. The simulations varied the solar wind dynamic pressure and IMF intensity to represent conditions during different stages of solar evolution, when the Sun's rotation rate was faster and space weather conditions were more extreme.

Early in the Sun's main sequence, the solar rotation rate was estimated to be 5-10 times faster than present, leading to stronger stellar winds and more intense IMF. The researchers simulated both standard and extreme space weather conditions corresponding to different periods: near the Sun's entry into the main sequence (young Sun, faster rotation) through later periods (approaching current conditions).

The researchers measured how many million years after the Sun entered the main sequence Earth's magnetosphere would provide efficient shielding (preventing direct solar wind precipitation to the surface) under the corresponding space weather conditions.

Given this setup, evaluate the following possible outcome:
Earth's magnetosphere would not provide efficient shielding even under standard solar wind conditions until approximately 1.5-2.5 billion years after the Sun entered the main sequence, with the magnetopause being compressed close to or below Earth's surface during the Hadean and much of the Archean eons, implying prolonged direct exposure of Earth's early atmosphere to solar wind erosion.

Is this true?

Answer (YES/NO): NO